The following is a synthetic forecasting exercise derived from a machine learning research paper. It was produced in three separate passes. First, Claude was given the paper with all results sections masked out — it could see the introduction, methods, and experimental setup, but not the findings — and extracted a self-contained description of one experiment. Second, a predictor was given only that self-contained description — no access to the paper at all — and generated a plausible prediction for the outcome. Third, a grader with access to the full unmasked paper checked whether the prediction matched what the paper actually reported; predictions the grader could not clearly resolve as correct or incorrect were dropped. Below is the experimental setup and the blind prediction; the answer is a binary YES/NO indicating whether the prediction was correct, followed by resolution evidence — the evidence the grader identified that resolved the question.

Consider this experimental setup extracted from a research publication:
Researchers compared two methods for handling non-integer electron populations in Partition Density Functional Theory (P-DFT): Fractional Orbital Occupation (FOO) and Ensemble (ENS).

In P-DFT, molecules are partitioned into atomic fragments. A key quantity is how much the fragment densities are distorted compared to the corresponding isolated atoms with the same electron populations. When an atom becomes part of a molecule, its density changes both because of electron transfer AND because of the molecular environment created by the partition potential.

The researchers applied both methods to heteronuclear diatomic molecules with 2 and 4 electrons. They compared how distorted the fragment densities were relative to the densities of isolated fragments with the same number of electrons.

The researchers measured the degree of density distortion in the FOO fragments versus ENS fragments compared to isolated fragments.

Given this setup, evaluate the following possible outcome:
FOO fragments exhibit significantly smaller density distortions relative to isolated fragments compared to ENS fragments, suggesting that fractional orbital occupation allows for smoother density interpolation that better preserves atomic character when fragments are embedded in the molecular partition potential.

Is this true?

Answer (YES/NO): NO